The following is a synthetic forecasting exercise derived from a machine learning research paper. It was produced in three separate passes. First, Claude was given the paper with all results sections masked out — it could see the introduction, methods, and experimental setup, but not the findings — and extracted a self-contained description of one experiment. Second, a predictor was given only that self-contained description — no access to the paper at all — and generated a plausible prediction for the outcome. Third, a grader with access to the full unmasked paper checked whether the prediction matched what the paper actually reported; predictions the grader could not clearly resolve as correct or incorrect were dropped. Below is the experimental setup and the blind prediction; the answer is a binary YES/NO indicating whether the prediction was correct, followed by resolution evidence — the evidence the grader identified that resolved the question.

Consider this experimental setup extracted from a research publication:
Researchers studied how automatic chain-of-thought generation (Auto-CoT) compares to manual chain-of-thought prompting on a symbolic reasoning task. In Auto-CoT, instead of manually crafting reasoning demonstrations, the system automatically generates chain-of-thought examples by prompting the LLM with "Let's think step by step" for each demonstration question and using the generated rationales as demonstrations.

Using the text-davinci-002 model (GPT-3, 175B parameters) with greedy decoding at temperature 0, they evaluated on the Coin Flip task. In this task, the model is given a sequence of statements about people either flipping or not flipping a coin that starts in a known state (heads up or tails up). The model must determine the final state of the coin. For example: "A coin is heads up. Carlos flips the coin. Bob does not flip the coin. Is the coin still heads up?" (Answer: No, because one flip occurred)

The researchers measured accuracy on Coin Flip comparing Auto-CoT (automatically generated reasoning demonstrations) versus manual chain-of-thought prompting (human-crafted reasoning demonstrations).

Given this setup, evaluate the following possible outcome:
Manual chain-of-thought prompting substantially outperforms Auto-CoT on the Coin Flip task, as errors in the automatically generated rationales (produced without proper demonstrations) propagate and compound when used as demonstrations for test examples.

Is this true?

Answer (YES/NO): NO